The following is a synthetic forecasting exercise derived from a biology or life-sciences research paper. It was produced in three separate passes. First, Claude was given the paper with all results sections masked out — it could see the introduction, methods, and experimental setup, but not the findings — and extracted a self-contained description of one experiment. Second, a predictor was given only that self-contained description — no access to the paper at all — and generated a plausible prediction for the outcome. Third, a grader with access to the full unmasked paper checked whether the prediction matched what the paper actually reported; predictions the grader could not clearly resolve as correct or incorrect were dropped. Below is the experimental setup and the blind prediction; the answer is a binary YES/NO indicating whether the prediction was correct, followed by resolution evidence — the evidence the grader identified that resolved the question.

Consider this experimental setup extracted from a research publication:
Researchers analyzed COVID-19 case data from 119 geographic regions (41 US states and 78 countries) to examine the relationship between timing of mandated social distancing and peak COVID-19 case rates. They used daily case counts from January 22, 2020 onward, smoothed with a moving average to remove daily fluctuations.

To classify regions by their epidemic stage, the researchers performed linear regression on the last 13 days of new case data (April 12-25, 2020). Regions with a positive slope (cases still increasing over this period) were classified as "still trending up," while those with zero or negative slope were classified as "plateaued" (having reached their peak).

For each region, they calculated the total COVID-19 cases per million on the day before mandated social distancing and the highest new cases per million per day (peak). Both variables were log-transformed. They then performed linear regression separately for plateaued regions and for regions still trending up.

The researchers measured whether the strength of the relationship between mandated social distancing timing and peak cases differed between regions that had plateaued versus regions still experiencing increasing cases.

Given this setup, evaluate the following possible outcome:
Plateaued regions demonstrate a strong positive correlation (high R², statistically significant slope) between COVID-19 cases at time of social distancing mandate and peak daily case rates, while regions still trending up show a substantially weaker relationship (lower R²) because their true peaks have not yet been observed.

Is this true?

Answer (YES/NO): YES